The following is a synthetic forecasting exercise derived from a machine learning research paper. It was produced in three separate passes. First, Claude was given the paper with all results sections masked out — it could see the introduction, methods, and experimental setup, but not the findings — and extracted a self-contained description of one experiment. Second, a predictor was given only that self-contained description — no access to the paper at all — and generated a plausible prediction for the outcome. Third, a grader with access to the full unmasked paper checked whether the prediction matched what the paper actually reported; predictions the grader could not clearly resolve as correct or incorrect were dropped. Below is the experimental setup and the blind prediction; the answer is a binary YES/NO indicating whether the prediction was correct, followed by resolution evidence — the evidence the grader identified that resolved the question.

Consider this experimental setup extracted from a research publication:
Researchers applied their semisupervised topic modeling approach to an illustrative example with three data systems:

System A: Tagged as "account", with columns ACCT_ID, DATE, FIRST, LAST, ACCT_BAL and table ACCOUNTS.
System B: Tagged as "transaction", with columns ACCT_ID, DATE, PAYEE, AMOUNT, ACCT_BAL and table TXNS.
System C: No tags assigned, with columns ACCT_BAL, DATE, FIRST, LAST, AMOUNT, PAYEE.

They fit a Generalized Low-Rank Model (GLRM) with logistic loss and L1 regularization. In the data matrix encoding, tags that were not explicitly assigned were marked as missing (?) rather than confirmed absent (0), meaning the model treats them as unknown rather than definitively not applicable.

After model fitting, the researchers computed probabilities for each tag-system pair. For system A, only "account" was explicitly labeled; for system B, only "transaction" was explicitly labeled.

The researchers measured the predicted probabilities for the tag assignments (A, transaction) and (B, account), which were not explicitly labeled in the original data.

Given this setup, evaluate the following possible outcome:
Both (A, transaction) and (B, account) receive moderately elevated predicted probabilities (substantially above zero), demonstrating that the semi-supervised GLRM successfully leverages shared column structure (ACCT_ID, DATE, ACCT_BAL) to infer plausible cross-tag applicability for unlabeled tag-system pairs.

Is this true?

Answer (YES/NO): NO